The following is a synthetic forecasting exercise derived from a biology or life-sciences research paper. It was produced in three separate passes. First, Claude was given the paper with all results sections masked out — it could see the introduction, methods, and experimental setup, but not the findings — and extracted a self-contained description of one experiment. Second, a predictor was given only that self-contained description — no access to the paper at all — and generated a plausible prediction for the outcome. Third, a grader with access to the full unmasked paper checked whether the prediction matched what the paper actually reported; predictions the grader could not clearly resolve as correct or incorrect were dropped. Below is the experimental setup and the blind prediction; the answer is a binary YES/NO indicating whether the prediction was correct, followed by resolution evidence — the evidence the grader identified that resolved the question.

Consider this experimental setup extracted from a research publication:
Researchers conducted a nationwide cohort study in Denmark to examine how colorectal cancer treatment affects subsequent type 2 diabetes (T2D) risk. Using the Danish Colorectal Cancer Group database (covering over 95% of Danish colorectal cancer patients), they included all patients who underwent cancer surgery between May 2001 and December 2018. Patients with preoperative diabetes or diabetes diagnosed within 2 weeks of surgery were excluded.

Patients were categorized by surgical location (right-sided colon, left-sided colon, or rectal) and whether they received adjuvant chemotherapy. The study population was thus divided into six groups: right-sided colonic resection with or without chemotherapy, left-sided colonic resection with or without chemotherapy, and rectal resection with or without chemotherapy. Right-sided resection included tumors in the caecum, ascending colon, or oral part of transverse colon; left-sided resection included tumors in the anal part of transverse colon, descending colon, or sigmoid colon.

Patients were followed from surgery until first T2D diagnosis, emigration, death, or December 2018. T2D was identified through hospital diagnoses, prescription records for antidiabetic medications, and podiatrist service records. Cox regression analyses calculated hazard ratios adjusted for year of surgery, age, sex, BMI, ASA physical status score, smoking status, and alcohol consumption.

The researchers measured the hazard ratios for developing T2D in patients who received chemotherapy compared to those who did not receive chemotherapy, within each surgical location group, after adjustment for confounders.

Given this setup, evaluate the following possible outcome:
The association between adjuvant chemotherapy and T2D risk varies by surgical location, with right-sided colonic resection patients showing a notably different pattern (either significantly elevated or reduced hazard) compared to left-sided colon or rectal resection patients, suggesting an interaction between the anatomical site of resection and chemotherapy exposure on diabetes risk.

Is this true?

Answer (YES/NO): NO